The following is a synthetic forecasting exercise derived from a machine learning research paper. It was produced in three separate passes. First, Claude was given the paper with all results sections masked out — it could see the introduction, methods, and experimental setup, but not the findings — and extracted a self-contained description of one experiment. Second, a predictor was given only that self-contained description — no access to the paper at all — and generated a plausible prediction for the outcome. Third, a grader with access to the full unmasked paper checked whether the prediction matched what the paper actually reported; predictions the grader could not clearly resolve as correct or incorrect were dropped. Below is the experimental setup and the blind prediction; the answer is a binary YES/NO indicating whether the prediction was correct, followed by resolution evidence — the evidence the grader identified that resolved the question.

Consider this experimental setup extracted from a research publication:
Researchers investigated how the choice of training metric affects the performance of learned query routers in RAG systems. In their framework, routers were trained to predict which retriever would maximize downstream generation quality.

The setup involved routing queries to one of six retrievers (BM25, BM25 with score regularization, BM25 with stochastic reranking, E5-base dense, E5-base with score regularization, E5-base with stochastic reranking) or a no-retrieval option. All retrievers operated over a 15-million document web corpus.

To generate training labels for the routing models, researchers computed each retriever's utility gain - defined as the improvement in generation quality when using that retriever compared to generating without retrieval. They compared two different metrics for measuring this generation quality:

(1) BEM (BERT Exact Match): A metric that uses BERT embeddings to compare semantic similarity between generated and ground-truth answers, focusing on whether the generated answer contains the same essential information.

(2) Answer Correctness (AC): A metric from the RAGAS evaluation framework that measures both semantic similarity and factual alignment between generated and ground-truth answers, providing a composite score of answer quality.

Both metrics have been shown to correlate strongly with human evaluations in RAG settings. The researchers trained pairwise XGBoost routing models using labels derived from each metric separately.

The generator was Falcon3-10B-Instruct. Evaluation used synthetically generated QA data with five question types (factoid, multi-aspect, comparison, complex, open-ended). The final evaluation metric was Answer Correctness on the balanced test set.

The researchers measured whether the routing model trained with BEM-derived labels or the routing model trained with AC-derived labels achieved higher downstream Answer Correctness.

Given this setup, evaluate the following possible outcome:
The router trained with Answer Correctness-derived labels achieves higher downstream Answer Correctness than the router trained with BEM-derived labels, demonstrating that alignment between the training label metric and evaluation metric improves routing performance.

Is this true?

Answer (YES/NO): YES